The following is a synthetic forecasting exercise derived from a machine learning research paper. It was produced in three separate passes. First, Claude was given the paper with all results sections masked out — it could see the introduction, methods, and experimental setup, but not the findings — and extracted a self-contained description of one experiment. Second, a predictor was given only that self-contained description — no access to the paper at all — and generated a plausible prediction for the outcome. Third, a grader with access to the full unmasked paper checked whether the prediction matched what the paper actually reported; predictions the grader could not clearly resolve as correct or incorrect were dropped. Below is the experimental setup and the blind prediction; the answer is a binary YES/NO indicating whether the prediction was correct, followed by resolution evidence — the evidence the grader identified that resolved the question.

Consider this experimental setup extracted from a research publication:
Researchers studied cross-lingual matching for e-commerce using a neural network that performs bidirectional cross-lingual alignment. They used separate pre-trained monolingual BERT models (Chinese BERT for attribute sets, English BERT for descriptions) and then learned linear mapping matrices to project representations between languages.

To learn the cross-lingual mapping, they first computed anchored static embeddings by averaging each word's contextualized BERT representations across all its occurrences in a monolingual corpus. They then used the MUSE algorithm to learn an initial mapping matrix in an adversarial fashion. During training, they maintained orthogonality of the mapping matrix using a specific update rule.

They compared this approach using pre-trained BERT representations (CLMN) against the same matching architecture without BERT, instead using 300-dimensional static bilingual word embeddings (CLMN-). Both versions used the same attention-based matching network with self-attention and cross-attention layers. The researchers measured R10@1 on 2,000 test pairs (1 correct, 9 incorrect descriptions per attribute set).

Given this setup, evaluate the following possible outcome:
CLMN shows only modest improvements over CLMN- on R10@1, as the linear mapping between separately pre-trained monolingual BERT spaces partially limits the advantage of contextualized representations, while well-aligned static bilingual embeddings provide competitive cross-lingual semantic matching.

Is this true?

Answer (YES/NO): NO